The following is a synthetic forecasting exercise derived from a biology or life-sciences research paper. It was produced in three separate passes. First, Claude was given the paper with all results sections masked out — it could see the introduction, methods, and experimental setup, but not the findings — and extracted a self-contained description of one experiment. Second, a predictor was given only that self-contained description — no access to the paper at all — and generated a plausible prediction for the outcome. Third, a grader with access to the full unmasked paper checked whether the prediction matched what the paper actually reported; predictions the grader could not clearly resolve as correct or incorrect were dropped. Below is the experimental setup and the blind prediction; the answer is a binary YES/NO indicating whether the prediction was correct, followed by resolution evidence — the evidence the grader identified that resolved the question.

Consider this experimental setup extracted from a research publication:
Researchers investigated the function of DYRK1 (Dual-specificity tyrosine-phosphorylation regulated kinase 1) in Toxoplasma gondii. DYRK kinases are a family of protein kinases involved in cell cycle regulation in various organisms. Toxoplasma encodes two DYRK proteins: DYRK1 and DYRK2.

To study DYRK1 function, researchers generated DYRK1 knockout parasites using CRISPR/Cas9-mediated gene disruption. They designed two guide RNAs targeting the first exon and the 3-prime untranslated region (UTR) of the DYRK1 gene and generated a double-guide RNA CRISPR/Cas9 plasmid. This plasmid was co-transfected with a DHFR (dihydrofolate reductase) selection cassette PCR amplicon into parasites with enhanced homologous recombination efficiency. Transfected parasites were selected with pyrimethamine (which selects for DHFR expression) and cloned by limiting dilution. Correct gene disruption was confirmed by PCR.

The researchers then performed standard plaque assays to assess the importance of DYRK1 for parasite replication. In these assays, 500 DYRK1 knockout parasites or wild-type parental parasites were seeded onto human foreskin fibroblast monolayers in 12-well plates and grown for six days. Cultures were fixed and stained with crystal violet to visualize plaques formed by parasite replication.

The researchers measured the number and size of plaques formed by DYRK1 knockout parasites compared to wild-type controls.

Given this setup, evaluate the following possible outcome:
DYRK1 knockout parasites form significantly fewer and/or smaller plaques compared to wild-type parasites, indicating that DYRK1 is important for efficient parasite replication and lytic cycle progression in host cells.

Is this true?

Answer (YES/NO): YES